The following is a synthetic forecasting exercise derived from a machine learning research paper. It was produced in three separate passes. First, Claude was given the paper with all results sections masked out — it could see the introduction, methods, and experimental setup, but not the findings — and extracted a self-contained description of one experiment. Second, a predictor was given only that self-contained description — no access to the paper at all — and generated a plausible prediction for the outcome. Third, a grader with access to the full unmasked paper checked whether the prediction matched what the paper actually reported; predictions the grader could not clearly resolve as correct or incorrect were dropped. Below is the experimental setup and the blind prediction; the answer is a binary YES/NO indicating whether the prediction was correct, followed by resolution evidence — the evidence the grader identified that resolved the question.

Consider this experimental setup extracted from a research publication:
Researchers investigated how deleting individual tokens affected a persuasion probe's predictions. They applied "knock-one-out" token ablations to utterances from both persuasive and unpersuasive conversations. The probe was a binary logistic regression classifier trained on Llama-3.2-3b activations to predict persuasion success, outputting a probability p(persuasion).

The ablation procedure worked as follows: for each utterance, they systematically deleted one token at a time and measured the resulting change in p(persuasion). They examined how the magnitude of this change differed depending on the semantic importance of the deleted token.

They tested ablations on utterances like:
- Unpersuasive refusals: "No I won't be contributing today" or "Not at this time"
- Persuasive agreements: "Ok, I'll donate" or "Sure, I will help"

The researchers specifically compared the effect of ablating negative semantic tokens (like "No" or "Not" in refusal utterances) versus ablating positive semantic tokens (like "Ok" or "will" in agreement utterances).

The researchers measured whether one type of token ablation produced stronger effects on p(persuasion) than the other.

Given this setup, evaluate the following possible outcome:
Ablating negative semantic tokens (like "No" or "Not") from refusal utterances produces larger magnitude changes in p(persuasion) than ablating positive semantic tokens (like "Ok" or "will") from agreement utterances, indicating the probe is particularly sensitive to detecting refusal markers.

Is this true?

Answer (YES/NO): YES